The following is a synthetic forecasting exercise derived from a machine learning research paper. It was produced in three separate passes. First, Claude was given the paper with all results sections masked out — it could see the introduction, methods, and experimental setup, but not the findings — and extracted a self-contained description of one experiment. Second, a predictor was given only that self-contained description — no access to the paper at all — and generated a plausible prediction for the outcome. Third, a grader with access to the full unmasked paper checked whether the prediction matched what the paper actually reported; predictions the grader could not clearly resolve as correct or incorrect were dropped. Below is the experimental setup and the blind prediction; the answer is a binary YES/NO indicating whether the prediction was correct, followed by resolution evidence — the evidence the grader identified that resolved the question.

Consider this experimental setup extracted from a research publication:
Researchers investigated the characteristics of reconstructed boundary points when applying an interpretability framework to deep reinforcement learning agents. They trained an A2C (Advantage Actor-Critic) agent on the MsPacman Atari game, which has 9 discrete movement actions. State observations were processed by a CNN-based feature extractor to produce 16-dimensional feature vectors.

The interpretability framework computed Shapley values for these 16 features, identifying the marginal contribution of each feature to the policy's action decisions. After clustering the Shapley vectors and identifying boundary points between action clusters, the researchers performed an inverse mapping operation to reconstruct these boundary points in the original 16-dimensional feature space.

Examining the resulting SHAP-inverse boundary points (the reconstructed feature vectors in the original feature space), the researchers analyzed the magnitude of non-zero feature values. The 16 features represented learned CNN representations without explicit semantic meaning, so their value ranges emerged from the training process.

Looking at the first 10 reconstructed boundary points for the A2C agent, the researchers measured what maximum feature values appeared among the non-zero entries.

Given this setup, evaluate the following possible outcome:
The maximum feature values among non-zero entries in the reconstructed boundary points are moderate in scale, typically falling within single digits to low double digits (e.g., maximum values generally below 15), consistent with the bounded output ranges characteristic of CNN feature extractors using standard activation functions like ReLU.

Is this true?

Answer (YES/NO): NO